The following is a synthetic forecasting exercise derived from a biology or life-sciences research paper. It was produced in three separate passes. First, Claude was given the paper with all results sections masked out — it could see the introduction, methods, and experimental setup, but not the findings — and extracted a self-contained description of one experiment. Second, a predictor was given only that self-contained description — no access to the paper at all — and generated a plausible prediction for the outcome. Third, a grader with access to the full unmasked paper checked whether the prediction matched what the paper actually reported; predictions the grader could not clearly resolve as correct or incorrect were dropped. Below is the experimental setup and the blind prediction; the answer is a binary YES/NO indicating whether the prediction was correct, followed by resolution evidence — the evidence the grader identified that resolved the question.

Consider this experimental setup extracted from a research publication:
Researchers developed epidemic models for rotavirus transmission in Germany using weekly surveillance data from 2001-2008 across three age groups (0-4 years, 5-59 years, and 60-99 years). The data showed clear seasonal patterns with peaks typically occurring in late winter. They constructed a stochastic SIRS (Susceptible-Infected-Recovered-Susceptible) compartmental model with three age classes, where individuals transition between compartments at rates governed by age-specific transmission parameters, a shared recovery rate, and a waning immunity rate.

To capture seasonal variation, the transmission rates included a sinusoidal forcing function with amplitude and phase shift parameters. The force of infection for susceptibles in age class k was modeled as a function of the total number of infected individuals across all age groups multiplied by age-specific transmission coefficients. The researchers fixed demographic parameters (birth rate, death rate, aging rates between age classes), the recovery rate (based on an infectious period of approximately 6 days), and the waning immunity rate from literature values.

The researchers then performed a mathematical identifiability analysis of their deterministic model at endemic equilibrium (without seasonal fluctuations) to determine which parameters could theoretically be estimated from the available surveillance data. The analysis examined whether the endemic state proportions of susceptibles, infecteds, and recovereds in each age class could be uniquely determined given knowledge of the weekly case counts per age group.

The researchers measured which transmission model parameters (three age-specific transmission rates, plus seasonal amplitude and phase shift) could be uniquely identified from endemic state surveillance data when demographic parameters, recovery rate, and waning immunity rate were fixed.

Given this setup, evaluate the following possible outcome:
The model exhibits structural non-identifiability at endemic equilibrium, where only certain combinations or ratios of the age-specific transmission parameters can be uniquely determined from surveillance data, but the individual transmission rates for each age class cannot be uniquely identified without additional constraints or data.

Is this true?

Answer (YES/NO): NO